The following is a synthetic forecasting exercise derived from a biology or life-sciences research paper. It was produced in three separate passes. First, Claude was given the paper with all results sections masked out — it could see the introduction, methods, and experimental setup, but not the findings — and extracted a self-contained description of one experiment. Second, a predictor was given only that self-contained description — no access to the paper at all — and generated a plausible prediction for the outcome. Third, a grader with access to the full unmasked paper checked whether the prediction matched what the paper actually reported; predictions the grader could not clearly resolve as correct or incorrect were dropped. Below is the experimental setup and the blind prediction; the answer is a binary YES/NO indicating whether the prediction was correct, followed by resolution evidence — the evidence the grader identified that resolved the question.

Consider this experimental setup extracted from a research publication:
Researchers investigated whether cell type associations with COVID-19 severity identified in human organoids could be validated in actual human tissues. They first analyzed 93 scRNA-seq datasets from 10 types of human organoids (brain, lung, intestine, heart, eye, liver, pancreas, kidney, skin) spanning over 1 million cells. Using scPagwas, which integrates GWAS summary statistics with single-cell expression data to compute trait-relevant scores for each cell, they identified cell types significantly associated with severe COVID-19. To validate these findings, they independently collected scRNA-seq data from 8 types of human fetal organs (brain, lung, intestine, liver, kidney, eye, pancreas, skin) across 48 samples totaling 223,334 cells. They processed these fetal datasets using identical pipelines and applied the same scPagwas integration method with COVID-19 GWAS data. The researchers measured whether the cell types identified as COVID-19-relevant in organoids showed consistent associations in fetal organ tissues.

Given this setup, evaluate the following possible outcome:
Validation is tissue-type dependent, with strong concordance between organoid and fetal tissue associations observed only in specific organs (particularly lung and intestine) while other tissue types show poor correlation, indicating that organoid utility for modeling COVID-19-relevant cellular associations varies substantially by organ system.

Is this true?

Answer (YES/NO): NO